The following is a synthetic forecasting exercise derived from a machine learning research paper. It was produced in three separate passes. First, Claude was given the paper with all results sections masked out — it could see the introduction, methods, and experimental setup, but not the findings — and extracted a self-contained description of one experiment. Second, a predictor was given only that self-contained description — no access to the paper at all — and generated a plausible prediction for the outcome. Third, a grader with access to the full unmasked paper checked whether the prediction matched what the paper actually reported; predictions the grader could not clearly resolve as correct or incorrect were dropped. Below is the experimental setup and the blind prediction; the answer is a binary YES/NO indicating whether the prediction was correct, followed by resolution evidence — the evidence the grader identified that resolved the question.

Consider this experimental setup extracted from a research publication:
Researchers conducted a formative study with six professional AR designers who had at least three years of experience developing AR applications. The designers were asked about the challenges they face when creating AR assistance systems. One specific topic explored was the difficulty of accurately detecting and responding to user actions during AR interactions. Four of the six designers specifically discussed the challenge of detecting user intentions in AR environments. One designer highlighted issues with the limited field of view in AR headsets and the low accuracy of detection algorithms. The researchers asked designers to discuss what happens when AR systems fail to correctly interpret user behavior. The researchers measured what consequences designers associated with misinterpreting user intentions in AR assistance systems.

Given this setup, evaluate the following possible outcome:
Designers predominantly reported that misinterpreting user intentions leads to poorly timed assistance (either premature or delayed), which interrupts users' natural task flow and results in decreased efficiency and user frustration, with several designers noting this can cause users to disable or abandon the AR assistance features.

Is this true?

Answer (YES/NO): NO